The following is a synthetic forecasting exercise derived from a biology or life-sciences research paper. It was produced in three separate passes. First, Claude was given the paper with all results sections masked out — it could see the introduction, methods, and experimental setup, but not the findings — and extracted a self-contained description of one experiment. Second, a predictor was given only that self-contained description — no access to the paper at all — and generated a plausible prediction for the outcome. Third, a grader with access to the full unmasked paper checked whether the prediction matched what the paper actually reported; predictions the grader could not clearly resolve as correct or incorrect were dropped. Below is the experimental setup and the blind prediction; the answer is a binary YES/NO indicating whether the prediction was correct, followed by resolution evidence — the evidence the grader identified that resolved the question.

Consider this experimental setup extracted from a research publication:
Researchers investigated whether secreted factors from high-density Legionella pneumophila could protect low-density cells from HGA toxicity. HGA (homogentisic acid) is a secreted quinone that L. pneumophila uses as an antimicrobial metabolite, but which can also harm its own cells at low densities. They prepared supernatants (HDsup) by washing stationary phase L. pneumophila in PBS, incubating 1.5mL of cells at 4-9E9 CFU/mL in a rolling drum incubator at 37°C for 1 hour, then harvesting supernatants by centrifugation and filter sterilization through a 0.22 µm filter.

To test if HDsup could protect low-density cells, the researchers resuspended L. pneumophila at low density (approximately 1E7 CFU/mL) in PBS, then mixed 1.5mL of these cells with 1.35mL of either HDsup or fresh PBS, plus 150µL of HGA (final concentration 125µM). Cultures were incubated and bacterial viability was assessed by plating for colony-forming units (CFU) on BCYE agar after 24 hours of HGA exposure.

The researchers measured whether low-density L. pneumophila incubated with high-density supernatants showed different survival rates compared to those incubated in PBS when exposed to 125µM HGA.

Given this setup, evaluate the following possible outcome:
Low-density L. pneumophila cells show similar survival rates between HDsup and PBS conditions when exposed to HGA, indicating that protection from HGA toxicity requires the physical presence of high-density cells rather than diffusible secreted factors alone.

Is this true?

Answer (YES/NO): NO